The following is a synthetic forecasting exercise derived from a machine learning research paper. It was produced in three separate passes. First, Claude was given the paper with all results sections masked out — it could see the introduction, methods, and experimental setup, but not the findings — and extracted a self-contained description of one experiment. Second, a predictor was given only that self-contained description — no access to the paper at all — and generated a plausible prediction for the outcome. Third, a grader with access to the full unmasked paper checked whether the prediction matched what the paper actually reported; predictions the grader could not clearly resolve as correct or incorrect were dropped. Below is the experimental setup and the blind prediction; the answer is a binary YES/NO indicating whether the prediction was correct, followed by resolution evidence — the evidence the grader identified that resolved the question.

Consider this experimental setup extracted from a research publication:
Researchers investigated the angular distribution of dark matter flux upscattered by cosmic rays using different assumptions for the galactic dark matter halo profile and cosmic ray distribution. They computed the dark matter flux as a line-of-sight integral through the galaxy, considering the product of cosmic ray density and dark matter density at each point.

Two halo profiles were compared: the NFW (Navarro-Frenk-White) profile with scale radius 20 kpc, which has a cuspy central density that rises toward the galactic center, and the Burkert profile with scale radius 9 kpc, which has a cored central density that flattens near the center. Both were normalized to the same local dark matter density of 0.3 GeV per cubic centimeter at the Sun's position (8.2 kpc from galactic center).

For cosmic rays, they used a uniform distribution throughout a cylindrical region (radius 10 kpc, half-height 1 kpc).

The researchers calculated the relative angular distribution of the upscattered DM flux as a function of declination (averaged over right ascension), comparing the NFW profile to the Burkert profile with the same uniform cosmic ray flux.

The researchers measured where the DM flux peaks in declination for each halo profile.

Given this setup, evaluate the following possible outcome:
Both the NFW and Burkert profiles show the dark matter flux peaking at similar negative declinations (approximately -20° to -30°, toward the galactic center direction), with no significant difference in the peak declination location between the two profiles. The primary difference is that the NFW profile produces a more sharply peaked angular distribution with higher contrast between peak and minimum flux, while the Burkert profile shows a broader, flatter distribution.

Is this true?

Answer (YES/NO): NO